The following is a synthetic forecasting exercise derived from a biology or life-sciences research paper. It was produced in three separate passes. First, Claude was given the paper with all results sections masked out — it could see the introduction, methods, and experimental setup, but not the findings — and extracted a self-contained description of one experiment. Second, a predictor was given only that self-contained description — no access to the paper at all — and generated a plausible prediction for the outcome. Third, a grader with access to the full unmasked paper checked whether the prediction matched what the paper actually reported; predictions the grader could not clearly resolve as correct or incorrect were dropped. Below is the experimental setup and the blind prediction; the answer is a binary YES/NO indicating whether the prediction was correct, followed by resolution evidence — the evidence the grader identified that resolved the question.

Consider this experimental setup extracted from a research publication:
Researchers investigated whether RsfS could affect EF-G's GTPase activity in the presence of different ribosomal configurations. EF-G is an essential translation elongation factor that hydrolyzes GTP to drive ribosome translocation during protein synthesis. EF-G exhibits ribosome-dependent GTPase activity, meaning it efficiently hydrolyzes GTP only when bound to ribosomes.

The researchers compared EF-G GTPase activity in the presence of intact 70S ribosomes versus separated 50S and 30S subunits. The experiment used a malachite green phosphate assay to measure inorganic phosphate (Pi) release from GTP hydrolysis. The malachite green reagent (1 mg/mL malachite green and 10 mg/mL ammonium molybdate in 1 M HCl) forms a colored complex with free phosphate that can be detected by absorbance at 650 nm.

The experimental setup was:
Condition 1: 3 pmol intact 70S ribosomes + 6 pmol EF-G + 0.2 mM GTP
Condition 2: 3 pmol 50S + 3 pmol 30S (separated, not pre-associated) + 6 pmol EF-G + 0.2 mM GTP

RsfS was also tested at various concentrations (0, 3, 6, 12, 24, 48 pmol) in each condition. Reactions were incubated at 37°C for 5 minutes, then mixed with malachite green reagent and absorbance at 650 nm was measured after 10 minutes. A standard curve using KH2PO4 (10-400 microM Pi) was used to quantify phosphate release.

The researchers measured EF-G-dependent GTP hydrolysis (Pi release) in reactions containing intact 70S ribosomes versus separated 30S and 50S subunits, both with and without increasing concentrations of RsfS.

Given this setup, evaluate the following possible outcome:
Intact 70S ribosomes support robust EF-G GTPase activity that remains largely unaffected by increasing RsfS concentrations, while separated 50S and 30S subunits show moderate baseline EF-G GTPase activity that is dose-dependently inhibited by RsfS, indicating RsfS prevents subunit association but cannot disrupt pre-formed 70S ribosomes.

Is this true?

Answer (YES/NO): NO